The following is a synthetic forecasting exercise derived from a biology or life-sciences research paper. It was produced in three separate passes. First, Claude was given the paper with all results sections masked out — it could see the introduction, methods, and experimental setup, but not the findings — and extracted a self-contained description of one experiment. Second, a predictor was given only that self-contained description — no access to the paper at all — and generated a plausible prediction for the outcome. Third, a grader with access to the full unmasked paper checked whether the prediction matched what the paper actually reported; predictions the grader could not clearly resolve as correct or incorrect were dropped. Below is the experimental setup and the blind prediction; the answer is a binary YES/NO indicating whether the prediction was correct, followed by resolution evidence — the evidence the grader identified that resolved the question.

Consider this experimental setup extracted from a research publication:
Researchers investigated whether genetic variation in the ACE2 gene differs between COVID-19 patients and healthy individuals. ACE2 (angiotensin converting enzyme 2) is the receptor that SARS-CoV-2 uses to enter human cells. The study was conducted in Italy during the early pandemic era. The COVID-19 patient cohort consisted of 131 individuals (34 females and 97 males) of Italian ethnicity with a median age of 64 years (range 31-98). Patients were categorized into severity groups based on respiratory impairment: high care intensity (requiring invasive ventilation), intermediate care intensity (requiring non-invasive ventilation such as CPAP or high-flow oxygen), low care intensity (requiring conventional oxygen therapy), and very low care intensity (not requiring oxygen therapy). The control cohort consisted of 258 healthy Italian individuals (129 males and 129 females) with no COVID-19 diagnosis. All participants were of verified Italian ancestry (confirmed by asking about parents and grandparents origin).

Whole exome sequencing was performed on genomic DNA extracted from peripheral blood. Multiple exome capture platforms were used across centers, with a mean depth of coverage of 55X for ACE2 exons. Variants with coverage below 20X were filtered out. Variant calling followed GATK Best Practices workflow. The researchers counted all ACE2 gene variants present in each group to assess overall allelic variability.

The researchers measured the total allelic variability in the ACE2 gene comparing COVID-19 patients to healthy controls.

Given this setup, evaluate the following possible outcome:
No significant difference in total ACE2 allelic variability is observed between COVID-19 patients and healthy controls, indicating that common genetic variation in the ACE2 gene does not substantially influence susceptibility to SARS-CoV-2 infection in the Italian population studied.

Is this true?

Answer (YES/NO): NO